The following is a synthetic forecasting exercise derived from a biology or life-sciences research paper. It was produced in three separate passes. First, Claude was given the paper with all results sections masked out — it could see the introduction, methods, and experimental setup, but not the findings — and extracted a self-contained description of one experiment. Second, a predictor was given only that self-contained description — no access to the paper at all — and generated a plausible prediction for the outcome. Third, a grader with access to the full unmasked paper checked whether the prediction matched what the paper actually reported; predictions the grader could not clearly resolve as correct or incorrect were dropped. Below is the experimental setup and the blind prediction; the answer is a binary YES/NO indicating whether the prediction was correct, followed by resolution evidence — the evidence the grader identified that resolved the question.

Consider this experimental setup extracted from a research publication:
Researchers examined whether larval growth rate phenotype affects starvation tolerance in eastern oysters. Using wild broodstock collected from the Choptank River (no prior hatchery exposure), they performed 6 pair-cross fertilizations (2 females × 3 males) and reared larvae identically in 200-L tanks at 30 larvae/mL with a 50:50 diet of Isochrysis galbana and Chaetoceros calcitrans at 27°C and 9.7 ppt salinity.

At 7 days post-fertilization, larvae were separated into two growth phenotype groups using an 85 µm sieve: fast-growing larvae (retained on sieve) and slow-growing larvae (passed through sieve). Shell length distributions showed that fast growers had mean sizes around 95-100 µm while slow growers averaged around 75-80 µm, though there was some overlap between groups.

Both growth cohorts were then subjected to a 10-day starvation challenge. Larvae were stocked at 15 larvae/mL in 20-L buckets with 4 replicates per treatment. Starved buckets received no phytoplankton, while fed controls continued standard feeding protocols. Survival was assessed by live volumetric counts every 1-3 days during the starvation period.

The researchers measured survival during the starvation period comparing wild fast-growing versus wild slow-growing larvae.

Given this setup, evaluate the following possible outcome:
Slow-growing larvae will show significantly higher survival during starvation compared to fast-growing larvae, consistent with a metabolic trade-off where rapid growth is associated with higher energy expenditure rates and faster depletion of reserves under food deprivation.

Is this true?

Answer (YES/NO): NO